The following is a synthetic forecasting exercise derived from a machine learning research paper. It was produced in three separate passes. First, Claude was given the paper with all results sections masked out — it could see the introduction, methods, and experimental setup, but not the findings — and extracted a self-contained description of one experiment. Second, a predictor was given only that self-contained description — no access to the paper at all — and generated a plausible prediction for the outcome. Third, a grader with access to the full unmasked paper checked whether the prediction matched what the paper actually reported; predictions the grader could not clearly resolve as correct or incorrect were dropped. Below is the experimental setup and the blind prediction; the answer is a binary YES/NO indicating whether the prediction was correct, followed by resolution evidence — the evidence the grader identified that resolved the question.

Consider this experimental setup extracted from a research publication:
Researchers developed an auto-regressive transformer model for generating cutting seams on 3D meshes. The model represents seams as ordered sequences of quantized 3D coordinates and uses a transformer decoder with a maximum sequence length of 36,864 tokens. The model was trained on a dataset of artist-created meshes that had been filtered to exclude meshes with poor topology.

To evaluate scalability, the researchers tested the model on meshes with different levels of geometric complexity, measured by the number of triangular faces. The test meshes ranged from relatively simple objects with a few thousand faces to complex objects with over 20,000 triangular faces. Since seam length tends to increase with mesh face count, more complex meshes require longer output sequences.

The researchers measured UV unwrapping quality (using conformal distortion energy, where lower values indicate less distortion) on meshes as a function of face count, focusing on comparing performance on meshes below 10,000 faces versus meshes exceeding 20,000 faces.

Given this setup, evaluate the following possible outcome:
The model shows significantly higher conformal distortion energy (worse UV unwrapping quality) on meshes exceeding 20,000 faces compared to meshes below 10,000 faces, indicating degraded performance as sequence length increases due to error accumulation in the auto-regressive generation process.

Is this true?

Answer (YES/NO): YES